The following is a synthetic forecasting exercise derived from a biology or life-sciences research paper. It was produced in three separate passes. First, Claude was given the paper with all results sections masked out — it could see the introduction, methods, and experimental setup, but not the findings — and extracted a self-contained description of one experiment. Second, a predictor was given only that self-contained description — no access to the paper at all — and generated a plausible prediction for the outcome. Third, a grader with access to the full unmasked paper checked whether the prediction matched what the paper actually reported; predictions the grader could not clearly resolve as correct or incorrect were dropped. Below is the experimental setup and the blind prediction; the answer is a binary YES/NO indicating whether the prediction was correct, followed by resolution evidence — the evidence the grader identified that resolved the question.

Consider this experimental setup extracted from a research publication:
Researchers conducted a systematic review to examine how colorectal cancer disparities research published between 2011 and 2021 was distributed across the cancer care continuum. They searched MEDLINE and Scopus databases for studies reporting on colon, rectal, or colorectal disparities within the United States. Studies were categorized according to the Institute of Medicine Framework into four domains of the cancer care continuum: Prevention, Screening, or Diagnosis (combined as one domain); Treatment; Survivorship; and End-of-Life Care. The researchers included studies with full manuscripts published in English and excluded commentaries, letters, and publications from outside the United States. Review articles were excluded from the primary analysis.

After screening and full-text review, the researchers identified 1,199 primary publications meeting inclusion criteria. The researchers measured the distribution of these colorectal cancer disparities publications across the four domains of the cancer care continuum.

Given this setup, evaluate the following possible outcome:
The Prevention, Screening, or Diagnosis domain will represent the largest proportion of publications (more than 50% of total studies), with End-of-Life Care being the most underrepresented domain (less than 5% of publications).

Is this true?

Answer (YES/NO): YES